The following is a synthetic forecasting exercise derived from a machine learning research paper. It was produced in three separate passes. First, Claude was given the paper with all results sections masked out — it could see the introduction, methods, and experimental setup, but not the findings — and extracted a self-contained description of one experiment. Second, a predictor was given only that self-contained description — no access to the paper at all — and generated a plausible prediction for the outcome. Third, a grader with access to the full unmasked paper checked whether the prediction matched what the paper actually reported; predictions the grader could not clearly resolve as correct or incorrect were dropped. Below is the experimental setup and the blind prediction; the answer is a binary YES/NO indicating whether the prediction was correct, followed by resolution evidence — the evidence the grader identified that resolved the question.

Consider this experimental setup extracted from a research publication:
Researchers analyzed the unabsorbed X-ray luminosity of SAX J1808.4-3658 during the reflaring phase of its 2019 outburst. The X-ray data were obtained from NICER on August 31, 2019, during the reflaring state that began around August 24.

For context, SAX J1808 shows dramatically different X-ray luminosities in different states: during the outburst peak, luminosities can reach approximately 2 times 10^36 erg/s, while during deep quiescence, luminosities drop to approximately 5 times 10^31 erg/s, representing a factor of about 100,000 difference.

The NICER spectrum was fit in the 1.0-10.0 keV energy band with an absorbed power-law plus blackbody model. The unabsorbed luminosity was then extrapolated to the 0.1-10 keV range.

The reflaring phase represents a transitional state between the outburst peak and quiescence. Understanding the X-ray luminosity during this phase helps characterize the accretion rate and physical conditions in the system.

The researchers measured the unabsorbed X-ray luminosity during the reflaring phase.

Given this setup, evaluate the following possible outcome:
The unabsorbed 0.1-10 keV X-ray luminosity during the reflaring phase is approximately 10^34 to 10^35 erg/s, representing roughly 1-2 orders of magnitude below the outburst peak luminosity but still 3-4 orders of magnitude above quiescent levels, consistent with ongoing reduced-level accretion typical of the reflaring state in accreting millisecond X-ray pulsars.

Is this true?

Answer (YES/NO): NO